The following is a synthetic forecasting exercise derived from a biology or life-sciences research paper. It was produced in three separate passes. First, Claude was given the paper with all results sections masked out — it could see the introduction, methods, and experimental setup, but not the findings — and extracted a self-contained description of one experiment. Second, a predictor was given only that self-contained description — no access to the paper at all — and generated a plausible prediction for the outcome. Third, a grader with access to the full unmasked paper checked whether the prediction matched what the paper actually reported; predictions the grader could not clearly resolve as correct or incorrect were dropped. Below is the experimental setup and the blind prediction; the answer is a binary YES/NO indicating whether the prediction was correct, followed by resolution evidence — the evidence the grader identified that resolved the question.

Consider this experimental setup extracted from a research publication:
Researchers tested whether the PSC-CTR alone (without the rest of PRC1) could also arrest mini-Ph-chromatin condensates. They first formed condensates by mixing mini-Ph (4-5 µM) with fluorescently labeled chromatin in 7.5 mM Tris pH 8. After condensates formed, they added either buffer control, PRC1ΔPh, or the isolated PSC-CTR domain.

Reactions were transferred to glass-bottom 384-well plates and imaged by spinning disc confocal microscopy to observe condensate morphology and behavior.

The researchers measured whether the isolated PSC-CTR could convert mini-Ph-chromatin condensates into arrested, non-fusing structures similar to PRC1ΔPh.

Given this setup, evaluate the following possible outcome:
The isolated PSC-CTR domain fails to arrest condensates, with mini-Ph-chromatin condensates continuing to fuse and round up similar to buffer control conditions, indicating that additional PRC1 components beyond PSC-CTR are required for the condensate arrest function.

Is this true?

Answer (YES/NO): NO